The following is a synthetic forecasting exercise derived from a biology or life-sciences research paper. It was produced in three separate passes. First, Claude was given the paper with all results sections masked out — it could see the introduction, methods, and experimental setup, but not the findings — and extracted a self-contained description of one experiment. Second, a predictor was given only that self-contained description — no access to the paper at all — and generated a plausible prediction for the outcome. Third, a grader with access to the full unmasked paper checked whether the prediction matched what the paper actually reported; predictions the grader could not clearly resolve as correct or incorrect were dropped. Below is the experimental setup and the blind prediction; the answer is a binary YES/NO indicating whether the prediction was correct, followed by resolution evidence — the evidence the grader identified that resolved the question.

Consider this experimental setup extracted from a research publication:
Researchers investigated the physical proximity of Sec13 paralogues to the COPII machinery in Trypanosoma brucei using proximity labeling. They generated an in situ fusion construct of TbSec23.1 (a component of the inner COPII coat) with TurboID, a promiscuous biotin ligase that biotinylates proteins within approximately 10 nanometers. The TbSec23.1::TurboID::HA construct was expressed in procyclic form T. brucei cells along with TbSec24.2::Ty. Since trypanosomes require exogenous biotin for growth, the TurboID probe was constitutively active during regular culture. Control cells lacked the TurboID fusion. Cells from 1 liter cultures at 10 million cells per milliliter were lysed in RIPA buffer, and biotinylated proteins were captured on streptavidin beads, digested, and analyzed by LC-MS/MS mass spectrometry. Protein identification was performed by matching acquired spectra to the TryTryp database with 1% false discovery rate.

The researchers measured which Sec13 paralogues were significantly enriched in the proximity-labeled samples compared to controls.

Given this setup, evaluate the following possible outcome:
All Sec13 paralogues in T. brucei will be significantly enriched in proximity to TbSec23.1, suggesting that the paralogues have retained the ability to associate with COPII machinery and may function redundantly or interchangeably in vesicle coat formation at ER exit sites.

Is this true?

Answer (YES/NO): YES